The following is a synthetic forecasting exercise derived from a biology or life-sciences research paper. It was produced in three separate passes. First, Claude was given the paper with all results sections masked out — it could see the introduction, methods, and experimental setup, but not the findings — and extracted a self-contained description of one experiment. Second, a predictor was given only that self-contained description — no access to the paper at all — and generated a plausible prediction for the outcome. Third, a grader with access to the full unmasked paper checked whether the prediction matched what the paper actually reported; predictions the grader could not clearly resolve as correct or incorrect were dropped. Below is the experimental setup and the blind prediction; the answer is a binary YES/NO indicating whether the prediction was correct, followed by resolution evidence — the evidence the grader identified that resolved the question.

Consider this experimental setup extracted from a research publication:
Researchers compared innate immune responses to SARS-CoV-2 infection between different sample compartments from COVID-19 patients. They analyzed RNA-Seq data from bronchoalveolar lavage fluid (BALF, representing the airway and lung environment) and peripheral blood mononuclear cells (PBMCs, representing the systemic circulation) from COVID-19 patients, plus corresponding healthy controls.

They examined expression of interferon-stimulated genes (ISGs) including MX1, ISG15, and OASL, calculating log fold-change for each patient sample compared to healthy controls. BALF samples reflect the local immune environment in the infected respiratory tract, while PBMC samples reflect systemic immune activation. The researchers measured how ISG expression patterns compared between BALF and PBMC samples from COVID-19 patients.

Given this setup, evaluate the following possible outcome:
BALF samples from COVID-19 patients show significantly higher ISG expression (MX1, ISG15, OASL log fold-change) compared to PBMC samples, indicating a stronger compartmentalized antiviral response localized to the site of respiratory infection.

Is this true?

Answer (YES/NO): YES